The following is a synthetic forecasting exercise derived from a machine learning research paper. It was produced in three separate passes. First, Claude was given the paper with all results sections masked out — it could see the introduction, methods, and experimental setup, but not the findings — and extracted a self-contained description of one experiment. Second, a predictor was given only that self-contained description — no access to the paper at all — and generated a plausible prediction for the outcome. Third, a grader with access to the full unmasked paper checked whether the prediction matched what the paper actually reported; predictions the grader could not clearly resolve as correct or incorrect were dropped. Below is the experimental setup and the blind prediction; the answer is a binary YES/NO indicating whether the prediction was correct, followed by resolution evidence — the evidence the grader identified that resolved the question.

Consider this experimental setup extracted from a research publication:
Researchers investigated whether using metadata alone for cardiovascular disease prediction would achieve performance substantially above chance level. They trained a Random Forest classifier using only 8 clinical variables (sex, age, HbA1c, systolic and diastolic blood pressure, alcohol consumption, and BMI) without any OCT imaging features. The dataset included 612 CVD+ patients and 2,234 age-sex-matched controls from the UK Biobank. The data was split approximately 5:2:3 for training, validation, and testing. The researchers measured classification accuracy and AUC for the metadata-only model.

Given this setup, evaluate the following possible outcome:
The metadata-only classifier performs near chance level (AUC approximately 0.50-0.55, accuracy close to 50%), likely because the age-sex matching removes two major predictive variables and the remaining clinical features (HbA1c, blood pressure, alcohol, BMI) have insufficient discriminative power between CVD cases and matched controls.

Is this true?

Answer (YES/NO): NO